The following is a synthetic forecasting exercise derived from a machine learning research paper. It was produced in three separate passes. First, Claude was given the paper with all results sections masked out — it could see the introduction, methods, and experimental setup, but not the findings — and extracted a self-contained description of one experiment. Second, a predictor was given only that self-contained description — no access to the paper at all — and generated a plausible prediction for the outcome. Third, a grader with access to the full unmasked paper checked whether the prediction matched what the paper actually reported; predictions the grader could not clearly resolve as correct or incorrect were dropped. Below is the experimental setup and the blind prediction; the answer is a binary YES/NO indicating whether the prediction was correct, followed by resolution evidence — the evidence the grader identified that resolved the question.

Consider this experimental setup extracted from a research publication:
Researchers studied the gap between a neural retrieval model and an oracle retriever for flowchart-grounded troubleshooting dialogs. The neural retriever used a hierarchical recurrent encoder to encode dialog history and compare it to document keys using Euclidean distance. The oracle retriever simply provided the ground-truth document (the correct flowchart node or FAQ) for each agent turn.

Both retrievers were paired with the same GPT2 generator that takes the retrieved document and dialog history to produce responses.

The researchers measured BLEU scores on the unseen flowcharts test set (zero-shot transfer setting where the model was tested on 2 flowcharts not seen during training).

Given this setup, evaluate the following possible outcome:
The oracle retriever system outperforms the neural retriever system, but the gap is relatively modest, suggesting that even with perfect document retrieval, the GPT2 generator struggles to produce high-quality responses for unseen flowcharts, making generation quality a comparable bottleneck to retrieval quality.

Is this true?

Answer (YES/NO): NO